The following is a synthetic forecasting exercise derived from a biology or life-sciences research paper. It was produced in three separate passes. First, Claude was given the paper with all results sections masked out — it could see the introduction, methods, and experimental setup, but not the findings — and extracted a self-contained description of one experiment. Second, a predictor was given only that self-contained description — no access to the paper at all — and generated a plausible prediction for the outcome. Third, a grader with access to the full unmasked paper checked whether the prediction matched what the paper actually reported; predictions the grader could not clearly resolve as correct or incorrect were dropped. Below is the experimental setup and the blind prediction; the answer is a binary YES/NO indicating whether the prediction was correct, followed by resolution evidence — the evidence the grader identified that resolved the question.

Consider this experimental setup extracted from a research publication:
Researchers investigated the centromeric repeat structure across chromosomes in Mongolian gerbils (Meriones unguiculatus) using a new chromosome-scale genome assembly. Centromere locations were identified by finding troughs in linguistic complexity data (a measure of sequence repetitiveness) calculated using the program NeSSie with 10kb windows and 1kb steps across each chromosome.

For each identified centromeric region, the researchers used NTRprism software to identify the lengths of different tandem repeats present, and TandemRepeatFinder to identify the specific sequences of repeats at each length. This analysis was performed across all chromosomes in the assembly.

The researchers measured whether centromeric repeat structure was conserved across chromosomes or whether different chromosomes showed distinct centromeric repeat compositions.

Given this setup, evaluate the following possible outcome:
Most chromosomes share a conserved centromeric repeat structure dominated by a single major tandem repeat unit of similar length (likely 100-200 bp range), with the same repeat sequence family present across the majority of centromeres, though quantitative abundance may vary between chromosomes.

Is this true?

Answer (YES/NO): NO